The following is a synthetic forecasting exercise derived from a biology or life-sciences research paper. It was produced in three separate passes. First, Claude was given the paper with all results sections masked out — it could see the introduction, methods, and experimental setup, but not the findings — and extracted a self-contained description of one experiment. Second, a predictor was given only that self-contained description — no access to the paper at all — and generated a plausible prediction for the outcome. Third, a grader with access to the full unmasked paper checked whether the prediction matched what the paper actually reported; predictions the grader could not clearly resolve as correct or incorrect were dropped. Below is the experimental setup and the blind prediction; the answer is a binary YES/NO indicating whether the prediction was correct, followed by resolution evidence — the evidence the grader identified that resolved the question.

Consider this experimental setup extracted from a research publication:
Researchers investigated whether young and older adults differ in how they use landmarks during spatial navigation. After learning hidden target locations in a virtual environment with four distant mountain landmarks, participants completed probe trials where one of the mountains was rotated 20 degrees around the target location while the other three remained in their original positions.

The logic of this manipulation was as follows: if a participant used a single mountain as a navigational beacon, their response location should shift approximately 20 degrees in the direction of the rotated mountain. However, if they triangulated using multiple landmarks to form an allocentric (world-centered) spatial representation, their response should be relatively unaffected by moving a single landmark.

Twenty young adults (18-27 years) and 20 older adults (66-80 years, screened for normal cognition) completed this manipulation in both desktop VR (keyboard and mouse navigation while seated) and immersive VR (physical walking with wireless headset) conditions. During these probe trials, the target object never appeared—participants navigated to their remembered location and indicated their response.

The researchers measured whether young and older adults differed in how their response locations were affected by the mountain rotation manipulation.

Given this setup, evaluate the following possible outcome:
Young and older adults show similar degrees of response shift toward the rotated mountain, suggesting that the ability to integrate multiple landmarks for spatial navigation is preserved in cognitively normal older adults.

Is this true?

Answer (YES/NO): NO